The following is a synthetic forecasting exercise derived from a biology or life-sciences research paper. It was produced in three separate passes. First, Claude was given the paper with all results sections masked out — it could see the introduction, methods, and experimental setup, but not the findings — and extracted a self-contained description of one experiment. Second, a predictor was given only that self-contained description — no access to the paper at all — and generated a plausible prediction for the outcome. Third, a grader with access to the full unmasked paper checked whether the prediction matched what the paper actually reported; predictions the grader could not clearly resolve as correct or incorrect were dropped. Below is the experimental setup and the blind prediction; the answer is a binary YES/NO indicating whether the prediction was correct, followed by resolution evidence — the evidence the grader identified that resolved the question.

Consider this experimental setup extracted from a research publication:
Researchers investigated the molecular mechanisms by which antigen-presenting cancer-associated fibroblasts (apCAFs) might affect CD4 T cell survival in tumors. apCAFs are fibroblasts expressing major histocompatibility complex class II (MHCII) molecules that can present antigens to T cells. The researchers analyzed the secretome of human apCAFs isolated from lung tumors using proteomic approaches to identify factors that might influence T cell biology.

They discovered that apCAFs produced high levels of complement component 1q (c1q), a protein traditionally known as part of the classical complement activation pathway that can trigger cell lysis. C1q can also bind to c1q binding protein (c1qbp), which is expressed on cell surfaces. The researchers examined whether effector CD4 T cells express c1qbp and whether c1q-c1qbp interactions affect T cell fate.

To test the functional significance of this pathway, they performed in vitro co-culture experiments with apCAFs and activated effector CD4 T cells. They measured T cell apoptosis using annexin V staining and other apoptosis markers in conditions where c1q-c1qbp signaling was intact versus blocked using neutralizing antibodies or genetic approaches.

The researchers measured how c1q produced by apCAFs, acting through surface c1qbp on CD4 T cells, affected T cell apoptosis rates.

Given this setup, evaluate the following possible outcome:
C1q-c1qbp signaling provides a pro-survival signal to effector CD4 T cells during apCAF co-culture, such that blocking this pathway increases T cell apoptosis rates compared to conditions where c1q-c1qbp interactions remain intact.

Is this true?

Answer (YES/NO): YES